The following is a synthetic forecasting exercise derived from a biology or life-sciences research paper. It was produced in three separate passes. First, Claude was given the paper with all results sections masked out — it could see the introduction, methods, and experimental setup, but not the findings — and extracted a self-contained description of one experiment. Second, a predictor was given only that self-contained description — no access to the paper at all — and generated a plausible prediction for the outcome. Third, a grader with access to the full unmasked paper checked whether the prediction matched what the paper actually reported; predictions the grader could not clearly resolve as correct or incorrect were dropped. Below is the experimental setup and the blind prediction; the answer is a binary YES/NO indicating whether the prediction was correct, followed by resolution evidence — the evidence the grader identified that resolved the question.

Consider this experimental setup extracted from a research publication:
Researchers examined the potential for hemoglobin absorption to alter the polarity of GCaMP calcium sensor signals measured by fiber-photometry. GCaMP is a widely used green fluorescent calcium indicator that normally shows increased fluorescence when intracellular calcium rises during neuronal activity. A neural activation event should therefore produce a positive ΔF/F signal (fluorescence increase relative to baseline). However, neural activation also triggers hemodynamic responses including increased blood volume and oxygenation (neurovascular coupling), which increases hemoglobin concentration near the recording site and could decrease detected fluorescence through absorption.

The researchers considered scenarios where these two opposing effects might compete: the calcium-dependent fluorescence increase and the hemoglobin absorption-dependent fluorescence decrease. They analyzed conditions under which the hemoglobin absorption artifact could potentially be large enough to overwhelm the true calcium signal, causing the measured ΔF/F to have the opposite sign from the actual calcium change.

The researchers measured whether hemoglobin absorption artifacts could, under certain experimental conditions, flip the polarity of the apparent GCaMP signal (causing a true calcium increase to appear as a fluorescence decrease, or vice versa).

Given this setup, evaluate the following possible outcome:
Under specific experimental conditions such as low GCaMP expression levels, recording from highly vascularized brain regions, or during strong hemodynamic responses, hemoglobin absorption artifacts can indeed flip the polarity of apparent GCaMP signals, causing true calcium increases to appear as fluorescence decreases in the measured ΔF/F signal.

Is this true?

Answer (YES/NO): NO